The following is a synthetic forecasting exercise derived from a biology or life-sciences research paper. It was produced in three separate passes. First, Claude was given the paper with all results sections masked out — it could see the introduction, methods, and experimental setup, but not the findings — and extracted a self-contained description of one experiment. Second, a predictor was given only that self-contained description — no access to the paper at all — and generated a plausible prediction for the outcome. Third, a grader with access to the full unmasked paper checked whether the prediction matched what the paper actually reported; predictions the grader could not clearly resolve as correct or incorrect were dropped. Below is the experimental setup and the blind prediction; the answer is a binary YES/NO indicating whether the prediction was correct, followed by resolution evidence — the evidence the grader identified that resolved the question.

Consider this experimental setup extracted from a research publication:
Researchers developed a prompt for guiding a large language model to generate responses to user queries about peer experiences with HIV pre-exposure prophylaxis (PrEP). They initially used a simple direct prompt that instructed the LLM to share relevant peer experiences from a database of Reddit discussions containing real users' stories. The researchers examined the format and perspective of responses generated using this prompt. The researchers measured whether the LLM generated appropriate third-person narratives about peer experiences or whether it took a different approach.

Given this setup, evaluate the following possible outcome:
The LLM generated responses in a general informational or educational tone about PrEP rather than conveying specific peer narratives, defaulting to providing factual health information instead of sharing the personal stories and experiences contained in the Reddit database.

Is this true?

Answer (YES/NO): NO